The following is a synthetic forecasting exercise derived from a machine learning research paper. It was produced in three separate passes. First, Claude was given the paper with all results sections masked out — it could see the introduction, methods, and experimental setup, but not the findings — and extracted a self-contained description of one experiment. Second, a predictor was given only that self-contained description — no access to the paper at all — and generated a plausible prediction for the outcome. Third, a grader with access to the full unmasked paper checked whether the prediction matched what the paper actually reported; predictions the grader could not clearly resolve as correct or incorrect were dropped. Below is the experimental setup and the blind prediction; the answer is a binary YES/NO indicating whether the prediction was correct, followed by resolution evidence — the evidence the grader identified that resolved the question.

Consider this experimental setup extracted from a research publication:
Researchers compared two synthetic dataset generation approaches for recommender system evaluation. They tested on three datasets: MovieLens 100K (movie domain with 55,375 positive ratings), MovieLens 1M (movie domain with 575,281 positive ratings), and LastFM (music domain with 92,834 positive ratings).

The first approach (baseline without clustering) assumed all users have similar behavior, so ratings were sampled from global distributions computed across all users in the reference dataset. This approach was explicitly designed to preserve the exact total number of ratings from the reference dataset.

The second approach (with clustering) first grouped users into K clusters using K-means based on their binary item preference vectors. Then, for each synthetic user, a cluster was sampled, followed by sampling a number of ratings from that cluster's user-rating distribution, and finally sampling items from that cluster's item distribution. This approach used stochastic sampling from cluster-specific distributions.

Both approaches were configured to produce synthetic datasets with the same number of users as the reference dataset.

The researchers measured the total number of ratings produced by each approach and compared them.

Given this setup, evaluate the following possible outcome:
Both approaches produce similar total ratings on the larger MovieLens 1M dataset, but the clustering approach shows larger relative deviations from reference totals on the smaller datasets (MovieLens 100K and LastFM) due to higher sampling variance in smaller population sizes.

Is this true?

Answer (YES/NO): NO